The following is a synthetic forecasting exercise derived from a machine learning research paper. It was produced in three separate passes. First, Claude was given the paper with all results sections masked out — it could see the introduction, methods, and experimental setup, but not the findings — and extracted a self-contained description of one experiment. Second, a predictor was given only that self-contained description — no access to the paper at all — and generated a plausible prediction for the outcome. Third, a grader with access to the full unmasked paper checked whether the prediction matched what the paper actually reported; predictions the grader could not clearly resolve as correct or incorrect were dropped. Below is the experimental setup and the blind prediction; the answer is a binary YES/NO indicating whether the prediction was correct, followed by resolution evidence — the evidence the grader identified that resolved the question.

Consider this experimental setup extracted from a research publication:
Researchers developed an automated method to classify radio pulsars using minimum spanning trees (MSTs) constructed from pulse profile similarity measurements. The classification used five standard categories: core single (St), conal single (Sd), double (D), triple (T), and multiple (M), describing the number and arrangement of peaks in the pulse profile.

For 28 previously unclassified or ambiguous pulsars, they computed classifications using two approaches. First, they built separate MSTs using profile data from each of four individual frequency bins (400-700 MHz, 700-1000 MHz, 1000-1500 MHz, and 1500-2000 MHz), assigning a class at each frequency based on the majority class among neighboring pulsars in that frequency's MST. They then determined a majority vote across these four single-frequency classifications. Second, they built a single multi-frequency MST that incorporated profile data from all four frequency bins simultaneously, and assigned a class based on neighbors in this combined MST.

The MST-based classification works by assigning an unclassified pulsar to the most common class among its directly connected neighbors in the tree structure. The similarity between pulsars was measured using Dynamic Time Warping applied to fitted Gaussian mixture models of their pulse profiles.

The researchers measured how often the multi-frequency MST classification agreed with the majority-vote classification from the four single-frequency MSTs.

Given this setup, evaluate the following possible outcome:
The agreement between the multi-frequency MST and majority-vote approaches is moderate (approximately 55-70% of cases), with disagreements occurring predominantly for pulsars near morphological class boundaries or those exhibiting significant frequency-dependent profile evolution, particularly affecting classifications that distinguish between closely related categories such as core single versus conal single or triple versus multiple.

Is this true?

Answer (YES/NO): NO